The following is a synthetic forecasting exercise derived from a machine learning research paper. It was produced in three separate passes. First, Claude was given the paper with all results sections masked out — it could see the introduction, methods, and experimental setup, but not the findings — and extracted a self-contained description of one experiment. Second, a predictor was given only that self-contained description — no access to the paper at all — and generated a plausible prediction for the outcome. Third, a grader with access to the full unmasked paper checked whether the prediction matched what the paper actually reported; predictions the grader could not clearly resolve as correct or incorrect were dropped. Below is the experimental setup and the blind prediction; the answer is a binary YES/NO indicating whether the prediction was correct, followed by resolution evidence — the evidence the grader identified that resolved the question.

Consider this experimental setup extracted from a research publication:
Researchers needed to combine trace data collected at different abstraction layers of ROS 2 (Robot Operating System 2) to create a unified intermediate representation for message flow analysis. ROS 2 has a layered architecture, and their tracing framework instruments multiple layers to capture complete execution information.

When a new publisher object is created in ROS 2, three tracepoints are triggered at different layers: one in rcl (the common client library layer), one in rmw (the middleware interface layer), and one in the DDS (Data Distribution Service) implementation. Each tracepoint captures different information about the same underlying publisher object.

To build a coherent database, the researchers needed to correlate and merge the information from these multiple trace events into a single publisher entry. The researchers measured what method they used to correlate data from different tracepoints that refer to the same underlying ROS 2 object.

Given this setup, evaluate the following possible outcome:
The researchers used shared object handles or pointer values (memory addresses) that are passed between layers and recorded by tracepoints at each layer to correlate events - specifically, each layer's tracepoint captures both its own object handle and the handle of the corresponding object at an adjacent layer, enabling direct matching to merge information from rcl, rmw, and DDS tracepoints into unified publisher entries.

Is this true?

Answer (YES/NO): YES